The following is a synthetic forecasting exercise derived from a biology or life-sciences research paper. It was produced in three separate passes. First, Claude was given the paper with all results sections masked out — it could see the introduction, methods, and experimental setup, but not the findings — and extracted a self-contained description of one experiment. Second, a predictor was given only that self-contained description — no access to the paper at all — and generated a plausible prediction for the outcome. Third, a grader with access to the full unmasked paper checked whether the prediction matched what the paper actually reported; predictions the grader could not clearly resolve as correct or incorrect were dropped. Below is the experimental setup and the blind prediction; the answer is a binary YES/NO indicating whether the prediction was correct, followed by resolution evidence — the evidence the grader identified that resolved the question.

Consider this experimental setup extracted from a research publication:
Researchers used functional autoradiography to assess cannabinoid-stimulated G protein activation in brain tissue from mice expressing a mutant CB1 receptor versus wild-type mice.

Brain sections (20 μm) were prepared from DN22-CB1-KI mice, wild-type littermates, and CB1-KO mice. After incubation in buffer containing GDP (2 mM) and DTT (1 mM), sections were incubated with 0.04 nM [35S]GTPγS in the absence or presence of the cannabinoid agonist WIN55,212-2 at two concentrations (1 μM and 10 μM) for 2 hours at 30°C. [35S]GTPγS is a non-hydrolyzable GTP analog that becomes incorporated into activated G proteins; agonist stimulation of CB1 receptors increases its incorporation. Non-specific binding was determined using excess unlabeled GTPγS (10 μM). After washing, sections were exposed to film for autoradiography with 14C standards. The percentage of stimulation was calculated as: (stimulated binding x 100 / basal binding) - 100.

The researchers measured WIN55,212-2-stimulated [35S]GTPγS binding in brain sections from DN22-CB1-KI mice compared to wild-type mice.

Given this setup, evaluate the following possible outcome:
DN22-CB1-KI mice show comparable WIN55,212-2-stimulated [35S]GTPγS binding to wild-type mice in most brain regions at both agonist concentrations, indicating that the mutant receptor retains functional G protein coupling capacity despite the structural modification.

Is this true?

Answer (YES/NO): YES